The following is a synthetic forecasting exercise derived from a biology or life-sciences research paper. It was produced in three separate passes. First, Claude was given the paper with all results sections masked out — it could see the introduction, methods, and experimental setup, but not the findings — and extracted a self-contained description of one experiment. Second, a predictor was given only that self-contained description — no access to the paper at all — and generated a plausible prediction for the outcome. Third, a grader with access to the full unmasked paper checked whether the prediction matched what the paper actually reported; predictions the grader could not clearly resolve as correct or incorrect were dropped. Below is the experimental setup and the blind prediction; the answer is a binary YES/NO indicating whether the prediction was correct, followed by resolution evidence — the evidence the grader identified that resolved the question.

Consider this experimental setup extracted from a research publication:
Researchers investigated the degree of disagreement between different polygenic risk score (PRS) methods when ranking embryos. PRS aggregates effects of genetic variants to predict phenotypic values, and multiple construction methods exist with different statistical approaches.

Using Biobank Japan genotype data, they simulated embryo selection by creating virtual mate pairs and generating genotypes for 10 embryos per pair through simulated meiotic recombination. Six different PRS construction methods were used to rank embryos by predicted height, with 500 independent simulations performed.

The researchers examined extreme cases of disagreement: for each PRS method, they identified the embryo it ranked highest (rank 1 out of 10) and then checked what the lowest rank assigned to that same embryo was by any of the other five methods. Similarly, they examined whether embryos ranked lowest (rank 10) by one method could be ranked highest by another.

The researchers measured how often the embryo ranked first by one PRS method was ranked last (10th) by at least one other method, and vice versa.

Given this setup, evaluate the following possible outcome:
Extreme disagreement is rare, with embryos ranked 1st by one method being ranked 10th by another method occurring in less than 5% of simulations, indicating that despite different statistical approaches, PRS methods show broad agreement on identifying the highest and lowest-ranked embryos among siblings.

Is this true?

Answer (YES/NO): NO